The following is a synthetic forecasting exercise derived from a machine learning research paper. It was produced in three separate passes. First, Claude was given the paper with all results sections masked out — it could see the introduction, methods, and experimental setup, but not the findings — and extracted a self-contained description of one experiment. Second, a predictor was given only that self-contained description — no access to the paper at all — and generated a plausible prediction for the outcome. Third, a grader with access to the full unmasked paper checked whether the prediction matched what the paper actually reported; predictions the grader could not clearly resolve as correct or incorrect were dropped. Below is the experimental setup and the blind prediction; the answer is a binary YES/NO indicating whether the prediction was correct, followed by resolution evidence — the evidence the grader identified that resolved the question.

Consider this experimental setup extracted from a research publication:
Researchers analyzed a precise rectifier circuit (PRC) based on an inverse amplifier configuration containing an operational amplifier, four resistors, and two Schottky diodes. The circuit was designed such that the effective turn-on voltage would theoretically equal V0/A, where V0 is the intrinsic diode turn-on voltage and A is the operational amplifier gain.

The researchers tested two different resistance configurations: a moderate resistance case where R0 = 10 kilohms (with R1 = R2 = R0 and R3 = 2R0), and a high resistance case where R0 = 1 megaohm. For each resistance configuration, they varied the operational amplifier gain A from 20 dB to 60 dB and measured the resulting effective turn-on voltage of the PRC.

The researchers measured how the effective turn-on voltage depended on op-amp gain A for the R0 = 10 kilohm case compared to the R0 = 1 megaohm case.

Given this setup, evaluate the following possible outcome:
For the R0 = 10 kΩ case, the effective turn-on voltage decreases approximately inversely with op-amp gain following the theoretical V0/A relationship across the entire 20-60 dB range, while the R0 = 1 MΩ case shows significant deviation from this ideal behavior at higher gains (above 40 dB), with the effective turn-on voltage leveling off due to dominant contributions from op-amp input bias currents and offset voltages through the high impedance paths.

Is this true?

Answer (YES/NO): NO